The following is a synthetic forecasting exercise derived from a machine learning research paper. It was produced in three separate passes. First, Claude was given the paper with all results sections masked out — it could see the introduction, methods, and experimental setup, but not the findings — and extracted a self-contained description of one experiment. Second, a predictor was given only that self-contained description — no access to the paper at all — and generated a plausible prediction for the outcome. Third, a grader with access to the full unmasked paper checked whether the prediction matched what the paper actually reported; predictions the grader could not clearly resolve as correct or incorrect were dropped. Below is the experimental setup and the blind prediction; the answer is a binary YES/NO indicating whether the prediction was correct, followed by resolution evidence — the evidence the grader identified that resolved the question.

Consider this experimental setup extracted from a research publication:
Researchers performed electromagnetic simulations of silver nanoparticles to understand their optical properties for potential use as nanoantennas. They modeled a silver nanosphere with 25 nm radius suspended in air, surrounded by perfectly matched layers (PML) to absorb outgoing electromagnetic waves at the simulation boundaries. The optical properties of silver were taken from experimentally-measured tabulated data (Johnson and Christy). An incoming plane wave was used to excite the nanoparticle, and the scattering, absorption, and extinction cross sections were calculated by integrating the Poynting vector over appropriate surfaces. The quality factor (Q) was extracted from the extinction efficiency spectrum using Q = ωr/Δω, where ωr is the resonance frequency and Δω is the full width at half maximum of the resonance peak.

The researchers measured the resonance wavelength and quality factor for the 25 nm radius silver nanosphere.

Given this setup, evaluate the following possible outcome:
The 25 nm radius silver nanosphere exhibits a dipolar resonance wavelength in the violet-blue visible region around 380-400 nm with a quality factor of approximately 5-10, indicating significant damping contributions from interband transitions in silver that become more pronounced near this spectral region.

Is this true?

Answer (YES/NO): NO